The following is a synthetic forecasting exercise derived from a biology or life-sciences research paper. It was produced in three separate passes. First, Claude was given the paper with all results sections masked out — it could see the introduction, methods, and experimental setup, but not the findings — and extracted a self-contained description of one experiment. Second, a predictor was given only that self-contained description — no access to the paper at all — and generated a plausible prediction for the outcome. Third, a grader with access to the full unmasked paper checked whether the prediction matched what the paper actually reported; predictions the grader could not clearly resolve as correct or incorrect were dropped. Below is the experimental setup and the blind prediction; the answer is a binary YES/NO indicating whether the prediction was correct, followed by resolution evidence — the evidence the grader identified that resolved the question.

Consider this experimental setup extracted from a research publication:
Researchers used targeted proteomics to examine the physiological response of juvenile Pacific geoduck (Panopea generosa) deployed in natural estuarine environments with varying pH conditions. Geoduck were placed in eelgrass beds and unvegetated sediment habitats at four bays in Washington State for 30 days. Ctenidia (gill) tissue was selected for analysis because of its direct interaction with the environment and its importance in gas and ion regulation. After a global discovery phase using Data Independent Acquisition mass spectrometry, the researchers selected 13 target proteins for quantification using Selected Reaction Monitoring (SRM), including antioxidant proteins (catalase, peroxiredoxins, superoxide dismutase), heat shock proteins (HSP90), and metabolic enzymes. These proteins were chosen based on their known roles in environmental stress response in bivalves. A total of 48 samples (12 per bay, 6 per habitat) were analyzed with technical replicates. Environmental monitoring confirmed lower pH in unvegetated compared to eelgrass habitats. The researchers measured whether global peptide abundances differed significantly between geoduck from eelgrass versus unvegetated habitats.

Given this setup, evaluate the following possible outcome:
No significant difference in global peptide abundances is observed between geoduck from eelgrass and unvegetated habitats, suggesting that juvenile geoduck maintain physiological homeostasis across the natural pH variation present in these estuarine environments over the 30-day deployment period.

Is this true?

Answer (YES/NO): YES